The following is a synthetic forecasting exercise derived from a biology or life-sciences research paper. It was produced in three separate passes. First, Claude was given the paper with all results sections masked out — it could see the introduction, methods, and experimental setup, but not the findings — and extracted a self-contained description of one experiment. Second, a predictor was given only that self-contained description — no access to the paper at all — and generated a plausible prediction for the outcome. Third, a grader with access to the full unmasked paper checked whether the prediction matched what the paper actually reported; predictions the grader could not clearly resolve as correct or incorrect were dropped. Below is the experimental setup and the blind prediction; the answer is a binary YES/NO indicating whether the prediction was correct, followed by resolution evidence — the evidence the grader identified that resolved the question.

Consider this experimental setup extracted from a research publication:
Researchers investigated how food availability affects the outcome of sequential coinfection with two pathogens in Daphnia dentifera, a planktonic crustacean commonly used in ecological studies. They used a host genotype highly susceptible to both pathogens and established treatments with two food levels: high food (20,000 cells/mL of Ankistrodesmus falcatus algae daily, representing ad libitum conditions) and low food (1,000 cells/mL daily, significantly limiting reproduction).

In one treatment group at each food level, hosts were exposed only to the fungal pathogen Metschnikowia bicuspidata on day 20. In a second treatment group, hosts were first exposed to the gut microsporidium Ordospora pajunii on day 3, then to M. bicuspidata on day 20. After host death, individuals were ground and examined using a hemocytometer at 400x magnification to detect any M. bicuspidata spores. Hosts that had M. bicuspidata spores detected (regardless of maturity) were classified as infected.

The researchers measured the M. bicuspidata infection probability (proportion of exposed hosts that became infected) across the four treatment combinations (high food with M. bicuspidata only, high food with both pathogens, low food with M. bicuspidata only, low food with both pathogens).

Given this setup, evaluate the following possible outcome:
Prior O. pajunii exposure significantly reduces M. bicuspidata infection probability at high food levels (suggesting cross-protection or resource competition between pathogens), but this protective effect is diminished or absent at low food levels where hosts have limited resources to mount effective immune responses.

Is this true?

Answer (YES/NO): NO